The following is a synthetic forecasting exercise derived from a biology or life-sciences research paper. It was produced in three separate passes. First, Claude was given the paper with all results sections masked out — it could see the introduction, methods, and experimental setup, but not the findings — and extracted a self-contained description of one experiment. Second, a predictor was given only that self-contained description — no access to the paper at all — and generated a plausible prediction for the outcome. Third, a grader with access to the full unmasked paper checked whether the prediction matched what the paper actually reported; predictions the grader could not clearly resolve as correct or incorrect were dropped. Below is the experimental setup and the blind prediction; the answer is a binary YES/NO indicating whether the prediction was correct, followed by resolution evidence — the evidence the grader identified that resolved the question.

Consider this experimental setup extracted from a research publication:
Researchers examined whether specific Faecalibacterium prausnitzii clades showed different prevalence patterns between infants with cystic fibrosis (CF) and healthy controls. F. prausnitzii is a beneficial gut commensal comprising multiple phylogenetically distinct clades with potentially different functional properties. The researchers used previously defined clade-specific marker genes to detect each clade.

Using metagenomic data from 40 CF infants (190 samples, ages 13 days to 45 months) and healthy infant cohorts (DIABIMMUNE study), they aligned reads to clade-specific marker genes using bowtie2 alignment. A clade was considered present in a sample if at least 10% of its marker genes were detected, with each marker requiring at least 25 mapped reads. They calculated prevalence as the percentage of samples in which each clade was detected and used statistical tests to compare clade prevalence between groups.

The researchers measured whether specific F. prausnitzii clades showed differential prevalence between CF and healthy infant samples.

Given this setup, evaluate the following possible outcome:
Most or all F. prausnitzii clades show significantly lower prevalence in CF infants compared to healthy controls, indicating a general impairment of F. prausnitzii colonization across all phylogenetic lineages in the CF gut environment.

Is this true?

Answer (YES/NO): NO